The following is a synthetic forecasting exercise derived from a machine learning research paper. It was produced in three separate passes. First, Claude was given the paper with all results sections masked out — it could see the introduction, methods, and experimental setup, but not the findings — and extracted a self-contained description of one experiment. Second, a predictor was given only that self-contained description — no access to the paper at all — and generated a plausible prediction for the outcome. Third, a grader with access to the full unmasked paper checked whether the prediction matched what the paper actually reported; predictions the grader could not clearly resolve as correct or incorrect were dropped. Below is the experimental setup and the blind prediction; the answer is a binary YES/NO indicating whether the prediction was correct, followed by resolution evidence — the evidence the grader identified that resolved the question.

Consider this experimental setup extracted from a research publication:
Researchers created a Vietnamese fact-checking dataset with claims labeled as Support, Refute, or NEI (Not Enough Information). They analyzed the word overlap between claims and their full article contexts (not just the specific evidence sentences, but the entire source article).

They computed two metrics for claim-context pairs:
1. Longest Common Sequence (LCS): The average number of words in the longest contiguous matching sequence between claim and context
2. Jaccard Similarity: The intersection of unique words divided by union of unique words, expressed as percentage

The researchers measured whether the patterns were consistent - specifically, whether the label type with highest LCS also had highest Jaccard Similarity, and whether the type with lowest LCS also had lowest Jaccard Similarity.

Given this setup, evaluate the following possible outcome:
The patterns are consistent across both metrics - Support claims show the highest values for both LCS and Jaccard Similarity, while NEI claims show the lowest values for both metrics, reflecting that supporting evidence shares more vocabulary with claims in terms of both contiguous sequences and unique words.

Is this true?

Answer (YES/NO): NO